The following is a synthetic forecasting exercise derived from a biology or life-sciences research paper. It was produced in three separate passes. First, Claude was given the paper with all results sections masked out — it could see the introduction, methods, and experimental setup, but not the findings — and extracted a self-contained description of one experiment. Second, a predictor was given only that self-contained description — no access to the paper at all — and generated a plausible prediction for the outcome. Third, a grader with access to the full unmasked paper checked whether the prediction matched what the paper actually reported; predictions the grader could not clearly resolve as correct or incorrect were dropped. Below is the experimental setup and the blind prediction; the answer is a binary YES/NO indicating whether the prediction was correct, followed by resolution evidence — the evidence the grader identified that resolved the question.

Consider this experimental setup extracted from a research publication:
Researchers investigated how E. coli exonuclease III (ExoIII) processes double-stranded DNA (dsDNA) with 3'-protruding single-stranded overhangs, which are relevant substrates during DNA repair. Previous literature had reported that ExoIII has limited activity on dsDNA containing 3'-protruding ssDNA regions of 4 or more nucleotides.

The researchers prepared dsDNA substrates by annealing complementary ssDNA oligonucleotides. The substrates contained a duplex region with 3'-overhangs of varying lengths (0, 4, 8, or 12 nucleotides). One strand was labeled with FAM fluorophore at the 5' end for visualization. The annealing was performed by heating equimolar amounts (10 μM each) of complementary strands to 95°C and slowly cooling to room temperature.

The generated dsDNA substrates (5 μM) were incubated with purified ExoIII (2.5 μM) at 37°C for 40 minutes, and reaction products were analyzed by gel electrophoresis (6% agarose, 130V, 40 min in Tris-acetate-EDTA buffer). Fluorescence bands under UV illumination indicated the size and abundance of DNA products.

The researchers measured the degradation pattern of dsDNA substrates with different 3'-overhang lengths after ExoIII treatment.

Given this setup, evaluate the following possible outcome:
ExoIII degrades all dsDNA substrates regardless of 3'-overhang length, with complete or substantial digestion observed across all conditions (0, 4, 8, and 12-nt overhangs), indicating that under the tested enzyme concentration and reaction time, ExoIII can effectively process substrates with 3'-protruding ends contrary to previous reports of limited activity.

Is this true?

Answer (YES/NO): NO